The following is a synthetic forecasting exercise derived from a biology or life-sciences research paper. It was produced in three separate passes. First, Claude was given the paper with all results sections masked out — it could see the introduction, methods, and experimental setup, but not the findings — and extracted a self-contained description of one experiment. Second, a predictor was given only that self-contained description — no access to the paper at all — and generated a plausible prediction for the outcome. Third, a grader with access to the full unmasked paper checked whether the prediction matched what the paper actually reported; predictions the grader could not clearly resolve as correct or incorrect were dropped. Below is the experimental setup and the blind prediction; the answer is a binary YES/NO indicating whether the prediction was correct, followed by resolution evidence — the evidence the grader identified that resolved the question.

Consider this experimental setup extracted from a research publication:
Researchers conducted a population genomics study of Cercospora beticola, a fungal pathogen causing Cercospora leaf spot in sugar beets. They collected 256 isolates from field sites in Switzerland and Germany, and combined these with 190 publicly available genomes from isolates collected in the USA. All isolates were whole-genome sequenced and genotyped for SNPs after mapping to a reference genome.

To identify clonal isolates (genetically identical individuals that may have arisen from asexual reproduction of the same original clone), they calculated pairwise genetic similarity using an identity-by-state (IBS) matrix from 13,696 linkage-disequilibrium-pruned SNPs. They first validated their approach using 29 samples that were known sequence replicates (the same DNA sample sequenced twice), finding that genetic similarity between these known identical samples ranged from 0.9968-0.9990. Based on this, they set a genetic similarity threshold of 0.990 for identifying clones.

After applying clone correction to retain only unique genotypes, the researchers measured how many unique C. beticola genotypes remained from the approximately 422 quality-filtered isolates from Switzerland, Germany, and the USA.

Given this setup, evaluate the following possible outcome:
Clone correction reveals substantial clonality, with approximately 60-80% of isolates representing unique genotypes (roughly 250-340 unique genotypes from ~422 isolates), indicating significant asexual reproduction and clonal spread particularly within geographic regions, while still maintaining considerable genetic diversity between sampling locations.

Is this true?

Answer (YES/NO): YES